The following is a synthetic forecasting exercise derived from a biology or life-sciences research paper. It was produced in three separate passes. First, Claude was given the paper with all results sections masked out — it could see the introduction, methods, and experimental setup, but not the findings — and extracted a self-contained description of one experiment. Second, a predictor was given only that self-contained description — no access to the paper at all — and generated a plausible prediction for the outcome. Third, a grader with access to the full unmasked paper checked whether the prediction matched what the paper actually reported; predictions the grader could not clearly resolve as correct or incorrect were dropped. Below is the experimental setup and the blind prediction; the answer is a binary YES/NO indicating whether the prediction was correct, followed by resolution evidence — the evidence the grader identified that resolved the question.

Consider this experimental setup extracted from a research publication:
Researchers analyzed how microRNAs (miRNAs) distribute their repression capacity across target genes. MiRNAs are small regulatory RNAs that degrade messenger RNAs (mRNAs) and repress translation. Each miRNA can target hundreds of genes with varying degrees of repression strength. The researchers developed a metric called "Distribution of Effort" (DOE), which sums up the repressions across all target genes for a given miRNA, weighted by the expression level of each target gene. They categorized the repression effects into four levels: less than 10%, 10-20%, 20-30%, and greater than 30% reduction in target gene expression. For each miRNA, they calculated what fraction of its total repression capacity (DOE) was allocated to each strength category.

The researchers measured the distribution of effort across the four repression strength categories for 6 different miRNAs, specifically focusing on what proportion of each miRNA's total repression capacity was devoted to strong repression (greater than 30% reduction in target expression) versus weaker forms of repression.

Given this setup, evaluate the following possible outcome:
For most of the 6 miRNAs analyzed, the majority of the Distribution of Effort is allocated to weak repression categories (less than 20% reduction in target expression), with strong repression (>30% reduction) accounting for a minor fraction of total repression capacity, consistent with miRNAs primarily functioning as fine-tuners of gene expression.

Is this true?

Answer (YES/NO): YES